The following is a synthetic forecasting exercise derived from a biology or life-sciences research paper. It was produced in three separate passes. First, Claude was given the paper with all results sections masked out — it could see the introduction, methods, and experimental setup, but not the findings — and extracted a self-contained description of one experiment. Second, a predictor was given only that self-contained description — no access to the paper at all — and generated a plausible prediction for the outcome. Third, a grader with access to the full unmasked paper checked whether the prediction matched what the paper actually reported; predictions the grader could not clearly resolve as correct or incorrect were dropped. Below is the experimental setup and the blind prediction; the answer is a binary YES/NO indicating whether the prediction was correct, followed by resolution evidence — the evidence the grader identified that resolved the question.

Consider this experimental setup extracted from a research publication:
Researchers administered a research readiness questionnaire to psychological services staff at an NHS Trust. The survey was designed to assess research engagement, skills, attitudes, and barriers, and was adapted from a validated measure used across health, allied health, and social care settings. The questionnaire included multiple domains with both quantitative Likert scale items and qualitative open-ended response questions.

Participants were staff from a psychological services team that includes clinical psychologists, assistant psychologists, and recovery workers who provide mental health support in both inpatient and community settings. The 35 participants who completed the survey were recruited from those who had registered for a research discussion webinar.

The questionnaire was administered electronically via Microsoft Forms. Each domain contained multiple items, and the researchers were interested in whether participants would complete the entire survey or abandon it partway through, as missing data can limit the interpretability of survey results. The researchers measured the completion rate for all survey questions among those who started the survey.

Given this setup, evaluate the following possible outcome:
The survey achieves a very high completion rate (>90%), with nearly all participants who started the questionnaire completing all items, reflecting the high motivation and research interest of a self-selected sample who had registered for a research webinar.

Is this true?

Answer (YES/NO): YES